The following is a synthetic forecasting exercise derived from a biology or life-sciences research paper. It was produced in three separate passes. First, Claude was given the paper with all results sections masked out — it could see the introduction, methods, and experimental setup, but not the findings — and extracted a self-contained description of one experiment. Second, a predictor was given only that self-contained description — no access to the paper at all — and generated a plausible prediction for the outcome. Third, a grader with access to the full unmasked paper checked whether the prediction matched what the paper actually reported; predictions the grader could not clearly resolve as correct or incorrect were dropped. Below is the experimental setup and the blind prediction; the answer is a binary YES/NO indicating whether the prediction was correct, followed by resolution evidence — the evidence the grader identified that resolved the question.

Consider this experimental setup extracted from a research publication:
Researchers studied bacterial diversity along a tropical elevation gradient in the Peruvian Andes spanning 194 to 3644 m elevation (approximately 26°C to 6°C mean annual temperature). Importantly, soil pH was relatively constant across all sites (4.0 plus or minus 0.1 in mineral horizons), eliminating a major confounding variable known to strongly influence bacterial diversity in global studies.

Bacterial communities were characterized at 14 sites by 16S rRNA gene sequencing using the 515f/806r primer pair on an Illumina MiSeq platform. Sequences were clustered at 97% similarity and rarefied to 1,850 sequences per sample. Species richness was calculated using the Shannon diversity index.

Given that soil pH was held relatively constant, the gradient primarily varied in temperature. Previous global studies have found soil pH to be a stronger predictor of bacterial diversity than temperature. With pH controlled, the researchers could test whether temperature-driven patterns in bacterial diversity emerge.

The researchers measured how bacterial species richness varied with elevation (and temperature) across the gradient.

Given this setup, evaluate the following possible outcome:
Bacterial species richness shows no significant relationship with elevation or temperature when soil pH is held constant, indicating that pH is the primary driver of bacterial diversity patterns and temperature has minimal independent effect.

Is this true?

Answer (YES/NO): NO